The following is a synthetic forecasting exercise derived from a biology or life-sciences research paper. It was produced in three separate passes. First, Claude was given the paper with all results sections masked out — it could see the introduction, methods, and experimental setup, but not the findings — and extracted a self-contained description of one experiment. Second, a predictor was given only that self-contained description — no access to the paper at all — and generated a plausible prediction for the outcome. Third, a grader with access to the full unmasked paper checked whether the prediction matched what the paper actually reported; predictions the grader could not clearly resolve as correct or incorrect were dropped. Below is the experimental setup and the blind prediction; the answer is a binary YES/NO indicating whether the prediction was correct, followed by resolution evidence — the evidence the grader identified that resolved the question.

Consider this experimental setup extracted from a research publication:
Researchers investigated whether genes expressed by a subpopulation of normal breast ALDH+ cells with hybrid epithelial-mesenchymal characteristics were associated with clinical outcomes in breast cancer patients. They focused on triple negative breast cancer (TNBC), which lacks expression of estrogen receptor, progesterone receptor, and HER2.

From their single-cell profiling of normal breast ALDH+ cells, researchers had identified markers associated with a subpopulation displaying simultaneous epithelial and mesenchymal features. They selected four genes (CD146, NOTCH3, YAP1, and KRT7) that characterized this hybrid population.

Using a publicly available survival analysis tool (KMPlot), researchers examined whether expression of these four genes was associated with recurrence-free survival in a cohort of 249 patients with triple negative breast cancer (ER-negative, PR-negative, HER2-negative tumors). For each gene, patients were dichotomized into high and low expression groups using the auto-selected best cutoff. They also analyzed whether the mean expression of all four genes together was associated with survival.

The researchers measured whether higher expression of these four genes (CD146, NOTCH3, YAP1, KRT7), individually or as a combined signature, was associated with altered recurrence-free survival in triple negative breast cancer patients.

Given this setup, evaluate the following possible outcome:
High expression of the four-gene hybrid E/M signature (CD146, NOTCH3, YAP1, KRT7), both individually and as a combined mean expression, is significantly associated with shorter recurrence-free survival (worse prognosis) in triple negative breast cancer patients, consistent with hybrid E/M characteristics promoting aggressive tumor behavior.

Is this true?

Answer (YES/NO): YES